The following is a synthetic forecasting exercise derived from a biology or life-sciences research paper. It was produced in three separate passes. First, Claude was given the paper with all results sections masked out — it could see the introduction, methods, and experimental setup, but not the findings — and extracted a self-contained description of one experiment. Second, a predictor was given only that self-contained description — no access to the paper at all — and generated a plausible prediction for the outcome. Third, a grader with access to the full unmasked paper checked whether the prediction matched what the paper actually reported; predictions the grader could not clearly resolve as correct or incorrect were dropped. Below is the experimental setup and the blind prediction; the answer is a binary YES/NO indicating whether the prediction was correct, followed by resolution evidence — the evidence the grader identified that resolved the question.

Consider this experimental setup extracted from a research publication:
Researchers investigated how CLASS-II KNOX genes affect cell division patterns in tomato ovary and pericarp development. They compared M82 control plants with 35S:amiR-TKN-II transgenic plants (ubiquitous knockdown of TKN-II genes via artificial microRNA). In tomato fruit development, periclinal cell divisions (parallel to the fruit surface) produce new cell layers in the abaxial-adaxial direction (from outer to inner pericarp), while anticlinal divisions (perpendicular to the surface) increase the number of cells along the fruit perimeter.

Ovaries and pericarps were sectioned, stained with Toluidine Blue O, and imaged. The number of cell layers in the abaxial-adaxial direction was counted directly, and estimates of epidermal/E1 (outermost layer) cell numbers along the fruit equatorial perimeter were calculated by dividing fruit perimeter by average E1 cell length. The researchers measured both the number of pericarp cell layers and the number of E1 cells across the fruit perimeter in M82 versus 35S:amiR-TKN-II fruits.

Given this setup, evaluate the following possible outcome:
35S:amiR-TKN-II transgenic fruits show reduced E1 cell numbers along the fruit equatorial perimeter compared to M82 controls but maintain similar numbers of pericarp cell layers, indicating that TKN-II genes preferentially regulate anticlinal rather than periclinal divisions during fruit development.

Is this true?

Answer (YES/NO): NO